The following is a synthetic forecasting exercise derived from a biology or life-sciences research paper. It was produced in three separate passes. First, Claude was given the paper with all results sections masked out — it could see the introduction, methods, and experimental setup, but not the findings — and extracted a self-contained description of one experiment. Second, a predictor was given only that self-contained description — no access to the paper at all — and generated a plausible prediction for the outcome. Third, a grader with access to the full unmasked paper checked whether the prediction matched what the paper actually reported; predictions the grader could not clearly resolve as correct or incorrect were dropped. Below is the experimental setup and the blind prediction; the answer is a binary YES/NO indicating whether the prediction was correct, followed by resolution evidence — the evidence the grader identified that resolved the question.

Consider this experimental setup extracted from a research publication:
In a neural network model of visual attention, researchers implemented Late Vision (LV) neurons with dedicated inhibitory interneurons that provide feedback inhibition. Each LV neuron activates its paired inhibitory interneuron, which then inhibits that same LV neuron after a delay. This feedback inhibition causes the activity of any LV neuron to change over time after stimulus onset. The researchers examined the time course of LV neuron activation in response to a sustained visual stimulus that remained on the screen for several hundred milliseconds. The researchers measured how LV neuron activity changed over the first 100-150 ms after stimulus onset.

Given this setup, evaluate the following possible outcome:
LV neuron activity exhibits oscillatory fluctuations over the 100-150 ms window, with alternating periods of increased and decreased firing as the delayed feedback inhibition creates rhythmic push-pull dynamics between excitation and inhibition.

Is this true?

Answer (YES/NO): NO